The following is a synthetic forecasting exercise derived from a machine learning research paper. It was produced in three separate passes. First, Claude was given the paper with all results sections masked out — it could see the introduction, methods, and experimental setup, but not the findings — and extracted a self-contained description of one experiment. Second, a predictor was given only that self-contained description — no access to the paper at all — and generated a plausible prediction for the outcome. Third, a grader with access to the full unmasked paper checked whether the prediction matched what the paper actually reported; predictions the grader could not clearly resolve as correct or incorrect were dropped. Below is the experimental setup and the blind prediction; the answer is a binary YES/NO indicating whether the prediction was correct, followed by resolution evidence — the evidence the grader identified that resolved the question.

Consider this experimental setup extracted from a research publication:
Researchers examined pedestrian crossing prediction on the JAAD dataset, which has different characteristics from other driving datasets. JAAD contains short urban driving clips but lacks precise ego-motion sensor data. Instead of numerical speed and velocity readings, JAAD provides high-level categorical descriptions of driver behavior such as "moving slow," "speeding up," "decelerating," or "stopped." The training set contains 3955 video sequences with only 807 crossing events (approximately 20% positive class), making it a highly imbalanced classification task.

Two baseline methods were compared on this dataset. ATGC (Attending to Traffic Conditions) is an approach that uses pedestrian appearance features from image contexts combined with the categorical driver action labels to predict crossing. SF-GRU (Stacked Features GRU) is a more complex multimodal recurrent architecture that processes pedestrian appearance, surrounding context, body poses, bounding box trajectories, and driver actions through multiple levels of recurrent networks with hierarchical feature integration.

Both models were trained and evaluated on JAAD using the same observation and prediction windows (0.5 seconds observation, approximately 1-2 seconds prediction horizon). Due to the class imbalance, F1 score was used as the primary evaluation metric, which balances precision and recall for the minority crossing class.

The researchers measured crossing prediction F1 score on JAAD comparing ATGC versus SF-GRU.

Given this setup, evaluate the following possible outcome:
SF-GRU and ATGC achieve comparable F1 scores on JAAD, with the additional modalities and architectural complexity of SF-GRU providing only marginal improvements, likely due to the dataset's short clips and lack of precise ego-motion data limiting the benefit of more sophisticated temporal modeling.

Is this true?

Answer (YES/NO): YES